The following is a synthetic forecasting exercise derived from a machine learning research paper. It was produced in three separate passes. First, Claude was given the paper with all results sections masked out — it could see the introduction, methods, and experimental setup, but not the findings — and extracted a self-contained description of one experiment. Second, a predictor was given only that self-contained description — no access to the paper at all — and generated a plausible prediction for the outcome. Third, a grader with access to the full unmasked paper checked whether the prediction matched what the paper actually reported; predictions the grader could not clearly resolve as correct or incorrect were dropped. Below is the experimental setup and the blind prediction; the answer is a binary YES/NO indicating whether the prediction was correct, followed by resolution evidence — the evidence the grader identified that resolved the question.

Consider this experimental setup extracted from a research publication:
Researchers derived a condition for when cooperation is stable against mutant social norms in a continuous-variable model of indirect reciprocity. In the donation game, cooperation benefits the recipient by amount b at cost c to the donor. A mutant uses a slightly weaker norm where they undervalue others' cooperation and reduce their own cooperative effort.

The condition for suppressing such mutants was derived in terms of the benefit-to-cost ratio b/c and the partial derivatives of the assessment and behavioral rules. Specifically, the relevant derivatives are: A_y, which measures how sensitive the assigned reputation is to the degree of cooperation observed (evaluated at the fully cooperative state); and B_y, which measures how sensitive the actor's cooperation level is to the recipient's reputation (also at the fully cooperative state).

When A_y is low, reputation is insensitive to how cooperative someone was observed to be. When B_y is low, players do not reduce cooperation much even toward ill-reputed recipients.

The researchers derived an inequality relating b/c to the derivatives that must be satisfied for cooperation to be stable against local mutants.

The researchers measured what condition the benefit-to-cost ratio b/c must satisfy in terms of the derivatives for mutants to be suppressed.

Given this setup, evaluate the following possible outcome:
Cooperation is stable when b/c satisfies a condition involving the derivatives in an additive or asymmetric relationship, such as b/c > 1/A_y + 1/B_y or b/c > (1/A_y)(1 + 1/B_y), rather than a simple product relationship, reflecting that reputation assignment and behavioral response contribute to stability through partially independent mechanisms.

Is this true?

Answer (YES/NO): NO